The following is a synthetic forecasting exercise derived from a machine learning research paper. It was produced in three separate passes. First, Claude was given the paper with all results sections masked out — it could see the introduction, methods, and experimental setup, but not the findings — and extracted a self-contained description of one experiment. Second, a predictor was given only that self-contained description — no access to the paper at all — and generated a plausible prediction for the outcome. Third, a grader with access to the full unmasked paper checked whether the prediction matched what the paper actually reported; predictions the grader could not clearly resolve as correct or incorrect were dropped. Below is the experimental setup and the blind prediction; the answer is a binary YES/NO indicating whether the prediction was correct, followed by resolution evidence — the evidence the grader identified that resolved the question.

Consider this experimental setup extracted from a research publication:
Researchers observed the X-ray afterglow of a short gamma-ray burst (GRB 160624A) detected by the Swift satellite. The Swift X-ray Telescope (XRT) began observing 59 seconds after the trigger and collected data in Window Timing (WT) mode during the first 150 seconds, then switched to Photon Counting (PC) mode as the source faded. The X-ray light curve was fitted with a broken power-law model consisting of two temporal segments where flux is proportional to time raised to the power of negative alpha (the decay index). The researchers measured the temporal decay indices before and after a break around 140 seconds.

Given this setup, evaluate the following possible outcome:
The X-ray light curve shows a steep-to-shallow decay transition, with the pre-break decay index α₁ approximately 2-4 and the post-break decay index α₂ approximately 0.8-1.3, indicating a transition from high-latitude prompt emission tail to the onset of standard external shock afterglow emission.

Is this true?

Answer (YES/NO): NO